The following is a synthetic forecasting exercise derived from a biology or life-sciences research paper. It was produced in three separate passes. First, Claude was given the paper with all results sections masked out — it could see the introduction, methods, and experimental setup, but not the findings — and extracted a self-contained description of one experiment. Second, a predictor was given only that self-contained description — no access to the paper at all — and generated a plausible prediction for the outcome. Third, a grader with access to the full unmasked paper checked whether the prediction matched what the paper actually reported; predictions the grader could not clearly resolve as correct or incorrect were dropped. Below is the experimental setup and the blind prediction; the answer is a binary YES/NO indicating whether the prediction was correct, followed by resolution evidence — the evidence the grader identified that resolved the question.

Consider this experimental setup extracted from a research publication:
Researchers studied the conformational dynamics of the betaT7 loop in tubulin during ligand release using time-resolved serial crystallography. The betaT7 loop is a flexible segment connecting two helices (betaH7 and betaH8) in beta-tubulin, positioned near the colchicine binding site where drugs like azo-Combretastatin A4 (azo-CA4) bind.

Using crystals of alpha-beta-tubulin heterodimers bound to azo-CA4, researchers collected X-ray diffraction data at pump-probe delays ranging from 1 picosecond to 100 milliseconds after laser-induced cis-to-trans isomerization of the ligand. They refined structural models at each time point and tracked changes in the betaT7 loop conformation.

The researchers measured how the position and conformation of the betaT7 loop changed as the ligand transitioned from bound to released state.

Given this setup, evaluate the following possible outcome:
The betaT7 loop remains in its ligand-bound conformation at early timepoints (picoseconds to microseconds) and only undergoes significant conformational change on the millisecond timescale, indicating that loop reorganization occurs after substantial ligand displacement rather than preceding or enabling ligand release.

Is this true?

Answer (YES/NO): NO